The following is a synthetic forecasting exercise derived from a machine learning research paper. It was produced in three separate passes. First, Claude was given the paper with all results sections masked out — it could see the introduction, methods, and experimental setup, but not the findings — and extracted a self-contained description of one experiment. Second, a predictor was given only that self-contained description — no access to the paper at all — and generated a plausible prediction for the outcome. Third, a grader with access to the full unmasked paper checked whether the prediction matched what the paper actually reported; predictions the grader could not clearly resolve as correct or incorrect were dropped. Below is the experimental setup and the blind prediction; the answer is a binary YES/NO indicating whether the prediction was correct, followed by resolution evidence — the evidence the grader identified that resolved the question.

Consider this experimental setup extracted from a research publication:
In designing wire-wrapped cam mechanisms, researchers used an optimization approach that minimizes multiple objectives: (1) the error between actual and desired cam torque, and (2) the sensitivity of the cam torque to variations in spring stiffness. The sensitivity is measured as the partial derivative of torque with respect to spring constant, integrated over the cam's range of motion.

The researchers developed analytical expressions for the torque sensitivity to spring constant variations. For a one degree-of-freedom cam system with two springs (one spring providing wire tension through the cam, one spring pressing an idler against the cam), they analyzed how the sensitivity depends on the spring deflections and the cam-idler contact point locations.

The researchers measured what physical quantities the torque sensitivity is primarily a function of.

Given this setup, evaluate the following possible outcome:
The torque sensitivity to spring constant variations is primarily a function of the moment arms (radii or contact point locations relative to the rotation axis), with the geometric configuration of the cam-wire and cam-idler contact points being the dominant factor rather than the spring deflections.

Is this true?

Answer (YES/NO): NO